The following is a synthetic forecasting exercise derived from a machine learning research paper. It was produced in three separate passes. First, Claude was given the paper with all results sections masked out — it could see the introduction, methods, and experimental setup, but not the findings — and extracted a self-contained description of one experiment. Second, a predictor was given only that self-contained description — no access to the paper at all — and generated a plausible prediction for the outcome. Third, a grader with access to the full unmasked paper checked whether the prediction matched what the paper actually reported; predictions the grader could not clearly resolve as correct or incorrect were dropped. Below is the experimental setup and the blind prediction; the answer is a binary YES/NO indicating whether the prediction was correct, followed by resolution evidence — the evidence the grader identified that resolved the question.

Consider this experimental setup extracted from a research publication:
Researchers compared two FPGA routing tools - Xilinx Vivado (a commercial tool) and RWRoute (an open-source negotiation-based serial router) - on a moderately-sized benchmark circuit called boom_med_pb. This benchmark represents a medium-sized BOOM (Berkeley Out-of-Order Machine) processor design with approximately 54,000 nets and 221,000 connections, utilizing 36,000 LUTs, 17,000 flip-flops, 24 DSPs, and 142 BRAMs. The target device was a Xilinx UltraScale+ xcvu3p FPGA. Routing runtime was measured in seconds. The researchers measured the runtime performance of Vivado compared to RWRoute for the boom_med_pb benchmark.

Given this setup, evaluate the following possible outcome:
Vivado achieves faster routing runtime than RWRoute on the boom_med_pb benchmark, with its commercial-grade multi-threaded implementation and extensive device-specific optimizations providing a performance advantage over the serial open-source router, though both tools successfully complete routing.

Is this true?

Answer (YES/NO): YES